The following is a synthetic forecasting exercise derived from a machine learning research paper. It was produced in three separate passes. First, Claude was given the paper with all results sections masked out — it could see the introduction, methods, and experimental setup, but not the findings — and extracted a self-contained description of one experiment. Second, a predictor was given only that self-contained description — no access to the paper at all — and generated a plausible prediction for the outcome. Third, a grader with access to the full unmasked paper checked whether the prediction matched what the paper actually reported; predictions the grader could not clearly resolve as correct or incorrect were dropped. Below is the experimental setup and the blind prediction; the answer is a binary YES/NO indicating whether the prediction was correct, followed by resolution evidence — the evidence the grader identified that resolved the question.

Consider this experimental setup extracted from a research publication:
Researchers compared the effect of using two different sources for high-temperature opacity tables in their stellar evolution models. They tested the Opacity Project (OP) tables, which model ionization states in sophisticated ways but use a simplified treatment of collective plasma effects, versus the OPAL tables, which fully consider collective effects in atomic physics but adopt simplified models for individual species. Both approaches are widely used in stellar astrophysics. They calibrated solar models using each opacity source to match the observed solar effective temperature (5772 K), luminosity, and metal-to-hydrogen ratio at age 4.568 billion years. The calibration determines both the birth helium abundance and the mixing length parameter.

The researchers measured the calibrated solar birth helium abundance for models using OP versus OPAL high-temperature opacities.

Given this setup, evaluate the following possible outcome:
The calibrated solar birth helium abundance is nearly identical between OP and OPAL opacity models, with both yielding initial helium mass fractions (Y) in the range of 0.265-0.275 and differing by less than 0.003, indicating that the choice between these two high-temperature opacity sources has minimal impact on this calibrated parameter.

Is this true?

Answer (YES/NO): YES